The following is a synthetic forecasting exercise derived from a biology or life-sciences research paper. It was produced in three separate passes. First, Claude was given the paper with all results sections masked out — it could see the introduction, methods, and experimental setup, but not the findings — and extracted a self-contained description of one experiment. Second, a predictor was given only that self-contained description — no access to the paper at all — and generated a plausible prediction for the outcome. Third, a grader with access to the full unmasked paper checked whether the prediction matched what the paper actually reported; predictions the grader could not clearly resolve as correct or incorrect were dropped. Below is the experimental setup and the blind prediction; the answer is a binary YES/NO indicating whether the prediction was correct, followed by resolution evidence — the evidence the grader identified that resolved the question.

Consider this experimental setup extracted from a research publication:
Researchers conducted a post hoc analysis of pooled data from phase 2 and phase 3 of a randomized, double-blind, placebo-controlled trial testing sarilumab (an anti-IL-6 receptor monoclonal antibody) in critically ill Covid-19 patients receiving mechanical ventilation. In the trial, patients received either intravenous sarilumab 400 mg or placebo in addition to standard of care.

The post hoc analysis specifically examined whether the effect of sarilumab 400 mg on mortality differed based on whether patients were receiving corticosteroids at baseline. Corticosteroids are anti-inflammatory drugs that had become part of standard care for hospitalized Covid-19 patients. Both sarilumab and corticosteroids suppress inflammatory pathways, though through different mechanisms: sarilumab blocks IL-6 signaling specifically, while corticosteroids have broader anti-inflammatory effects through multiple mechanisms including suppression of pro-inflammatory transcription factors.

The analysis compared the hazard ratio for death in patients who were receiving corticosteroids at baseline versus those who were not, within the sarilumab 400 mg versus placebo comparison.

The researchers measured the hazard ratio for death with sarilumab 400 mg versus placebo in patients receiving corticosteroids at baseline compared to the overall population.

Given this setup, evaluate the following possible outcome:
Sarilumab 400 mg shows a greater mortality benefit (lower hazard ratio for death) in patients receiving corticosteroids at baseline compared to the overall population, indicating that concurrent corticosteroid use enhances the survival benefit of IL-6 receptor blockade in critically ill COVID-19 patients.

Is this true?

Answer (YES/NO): YES